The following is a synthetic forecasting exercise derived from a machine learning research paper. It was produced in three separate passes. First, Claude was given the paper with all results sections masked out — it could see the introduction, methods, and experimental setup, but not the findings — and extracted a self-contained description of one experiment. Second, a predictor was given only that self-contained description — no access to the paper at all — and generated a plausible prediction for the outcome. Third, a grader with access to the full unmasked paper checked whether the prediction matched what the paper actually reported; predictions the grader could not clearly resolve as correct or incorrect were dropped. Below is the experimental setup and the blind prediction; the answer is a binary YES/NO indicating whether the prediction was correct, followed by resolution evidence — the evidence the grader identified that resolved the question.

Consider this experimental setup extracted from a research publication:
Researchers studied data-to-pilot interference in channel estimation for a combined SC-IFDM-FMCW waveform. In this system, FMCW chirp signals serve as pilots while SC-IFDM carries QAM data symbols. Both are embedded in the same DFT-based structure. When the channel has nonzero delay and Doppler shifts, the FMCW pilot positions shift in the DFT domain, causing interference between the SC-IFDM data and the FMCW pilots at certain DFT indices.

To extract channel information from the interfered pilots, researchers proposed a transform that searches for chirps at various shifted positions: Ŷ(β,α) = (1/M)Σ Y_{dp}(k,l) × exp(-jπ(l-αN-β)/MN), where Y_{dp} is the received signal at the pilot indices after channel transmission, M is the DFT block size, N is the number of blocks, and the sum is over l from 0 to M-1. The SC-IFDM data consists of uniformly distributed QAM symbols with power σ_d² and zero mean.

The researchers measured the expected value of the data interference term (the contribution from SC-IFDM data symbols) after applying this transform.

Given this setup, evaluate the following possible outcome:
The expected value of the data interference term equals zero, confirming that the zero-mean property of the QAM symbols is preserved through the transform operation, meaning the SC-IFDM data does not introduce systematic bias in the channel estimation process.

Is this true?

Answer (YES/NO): YES